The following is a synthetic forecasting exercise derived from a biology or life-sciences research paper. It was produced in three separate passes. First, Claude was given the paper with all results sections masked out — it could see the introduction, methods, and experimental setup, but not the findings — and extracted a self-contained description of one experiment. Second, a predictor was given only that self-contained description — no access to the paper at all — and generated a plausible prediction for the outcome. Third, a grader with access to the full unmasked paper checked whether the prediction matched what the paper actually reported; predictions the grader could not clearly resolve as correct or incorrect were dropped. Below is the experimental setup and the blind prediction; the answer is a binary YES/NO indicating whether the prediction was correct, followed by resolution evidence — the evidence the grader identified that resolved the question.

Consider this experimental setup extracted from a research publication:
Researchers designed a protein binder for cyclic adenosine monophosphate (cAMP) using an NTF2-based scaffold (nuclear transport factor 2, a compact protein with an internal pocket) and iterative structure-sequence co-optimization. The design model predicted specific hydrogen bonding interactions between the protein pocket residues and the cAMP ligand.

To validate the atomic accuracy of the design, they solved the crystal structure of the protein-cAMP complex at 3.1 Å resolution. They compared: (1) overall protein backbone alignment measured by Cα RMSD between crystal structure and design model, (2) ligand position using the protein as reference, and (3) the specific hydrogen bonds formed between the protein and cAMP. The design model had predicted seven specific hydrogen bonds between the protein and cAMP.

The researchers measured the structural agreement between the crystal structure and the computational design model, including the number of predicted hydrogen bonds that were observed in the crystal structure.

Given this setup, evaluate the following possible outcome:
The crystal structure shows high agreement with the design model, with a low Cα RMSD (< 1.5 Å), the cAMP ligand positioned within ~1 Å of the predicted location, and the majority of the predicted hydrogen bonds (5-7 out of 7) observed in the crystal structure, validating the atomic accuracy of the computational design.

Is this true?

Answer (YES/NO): YES